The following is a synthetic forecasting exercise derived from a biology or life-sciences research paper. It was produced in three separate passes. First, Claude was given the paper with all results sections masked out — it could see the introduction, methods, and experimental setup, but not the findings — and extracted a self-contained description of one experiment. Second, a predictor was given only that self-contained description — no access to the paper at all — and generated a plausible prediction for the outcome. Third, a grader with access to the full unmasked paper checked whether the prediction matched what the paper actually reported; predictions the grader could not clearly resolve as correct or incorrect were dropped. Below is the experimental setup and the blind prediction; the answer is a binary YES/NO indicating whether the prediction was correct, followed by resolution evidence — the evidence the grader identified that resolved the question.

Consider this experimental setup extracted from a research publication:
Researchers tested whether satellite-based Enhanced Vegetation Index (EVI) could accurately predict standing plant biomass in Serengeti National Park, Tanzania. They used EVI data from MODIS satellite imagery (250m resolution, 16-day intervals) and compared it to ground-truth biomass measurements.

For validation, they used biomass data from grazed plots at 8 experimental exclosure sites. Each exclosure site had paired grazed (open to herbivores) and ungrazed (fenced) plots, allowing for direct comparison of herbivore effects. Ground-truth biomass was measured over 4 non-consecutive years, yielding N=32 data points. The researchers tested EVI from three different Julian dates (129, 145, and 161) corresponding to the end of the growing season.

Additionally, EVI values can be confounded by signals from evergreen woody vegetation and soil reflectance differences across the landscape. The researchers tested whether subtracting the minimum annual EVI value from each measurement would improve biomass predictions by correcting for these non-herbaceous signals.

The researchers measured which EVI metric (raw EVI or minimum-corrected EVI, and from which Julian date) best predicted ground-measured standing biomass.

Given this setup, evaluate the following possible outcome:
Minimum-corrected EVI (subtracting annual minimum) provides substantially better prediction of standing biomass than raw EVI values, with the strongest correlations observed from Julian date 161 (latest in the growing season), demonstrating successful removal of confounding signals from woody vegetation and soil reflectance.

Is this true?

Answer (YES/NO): NO